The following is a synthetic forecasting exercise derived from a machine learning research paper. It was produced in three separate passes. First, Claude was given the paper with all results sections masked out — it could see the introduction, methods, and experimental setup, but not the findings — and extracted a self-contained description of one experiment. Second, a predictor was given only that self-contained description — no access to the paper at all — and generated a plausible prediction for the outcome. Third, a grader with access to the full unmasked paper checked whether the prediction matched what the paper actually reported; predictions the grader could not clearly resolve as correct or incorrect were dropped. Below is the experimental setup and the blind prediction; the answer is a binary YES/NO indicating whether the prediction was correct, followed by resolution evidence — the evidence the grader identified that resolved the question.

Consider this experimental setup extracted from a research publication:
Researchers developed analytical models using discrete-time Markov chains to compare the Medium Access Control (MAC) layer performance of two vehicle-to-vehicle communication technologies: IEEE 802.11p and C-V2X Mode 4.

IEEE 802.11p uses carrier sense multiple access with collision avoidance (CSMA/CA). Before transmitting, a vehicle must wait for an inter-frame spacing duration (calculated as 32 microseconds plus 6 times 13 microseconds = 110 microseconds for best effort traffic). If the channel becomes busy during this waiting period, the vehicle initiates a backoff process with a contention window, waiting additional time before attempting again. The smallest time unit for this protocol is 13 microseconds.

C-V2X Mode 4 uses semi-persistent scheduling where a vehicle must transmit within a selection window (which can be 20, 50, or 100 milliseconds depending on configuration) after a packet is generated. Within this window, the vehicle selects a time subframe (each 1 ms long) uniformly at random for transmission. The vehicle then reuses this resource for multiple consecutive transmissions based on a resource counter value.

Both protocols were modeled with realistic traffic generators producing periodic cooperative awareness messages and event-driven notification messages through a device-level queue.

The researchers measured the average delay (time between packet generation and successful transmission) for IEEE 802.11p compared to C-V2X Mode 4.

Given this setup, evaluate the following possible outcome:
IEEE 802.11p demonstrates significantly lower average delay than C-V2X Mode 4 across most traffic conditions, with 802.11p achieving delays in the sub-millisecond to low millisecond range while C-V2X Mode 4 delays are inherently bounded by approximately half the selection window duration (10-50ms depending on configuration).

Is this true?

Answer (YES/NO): YES